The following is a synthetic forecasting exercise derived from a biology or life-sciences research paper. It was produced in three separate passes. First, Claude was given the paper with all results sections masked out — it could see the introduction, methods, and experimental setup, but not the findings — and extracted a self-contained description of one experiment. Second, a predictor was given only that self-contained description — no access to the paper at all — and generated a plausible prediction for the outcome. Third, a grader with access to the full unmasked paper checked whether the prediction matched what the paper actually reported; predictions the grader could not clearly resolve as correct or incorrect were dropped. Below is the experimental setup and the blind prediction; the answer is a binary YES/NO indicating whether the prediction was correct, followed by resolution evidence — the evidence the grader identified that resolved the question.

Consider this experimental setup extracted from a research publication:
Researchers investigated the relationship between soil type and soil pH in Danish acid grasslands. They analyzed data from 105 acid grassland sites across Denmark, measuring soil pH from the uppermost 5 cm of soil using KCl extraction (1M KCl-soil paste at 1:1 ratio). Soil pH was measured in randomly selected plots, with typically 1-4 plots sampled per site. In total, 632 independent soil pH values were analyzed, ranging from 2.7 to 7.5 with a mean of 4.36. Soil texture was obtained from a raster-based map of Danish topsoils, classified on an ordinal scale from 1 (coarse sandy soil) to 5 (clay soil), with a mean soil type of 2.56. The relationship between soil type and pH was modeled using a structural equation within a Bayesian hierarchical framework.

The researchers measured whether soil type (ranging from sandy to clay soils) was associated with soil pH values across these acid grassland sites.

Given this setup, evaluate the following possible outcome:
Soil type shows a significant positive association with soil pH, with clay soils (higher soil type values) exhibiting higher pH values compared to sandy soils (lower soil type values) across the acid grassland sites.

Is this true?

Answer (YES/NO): YES